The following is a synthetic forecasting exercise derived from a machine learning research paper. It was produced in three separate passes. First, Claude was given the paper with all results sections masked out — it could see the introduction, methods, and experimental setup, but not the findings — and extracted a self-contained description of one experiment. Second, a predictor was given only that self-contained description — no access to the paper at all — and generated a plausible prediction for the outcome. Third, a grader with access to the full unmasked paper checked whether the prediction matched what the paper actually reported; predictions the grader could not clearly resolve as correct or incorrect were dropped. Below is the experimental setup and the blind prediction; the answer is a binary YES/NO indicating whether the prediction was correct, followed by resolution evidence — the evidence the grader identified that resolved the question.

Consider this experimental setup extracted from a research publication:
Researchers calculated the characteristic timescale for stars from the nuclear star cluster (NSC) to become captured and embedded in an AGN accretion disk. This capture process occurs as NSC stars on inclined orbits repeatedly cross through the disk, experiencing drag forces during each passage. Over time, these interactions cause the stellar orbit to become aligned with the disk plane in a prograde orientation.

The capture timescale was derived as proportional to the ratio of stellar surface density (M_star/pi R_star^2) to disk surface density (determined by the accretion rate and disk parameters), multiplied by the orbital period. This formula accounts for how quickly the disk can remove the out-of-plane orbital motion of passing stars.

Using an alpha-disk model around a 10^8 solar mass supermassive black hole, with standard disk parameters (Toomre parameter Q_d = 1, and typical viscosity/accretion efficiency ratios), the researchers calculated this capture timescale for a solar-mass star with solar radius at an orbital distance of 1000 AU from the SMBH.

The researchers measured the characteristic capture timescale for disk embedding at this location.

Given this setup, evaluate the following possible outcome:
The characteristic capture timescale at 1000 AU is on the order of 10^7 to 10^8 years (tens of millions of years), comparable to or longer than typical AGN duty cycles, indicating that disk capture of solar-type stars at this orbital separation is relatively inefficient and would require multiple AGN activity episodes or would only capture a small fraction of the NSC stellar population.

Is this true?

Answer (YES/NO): NO